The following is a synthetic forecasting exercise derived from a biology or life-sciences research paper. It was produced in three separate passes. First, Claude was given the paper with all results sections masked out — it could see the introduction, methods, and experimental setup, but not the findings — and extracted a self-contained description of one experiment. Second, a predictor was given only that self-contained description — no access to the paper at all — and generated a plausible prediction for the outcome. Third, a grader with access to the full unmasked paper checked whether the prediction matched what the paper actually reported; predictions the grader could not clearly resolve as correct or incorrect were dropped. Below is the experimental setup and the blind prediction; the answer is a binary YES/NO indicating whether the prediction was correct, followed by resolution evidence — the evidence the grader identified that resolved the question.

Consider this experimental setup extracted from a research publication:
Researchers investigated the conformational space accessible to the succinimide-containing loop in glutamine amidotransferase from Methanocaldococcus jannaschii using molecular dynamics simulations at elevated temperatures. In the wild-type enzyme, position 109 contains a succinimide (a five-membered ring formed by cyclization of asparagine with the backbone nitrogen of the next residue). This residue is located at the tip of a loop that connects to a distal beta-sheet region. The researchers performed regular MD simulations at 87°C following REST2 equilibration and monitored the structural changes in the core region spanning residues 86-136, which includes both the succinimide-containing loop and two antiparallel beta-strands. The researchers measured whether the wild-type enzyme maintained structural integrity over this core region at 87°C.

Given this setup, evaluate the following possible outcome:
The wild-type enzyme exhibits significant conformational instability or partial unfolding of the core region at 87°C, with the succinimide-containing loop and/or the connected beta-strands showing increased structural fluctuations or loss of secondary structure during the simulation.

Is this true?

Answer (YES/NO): NO